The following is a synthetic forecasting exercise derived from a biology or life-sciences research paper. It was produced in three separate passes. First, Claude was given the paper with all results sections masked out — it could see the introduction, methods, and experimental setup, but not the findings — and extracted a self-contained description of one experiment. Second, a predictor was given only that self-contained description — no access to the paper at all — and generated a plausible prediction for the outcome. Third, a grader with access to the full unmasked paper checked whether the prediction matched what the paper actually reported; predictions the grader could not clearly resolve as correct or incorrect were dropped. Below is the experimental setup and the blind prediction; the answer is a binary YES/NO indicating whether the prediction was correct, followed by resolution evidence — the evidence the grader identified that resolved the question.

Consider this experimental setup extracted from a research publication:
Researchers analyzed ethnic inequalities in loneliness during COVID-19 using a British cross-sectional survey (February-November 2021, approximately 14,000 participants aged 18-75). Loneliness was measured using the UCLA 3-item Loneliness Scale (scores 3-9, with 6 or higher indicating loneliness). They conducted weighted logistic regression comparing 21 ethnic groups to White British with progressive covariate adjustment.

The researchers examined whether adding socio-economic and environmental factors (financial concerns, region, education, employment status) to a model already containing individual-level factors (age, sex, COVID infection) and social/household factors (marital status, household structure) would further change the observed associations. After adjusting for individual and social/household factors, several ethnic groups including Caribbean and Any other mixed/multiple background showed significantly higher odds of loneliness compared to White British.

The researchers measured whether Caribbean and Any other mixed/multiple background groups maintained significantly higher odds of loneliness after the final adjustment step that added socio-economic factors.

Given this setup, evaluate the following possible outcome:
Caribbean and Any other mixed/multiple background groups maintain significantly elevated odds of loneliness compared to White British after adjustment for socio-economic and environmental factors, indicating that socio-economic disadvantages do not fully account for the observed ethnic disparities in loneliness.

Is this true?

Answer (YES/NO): NO